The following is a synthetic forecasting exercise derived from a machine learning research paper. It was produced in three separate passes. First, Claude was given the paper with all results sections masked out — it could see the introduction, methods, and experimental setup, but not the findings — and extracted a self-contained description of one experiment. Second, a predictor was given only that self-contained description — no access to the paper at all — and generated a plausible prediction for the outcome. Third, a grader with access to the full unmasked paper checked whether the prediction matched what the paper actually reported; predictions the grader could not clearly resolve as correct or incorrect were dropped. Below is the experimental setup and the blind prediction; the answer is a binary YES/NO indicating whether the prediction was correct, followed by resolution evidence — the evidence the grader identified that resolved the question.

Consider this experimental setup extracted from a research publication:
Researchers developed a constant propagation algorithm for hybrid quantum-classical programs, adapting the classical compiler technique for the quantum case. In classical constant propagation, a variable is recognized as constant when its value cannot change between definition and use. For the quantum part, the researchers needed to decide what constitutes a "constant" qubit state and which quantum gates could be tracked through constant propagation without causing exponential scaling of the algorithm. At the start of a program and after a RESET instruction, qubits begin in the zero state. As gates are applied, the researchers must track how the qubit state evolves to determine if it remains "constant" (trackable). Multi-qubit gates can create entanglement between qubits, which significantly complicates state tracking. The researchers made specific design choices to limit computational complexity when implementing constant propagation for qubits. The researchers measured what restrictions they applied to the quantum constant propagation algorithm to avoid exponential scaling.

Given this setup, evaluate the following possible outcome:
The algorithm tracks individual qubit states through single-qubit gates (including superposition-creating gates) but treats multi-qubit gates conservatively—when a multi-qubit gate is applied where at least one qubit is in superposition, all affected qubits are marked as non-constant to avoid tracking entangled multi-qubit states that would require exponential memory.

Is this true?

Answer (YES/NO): NO